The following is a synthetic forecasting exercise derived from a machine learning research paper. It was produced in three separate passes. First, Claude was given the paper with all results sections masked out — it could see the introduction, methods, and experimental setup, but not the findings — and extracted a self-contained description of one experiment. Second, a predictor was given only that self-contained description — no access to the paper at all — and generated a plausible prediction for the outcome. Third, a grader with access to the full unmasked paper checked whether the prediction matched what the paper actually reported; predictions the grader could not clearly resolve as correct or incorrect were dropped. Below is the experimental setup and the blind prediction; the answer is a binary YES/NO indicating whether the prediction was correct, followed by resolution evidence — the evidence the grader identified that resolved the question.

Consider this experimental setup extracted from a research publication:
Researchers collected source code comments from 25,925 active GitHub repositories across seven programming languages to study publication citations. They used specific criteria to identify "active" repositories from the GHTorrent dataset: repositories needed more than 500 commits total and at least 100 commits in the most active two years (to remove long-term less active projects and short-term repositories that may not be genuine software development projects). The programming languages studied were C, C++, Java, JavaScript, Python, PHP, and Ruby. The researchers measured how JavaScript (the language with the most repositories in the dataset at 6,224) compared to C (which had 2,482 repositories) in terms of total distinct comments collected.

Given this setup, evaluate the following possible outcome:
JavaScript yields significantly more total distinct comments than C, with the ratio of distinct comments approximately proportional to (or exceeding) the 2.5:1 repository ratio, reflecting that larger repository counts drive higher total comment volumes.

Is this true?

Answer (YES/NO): NO